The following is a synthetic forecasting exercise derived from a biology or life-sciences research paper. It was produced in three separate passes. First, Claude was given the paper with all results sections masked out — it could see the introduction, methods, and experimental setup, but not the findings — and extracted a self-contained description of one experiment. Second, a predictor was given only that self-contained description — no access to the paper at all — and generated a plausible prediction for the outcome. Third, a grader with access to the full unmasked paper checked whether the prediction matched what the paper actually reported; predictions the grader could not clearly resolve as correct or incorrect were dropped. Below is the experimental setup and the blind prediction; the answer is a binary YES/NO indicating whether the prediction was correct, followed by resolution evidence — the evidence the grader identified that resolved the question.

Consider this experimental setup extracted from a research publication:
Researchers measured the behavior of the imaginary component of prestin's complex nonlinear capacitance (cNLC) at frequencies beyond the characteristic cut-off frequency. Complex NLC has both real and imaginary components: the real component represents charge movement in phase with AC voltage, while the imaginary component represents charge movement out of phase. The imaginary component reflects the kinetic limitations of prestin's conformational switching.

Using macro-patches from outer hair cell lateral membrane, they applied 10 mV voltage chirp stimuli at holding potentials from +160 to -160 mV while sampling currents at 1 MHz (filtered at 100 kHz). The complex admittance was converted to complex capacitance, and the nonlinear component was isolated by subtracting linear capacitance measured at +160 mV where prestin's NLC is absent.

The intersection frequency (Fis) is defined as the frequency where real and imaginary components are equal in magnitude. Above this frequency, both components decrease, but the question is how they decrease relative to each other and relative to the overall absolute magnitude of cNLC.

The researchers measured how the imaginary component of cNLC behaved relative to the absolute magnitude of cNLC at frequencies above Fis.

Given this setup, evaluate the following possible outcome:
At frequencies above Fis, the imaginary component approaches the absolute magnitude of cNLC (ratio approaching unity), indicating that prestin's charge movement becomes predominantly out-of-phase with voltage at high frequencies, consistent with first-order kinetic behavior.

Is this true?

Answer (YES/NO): YES